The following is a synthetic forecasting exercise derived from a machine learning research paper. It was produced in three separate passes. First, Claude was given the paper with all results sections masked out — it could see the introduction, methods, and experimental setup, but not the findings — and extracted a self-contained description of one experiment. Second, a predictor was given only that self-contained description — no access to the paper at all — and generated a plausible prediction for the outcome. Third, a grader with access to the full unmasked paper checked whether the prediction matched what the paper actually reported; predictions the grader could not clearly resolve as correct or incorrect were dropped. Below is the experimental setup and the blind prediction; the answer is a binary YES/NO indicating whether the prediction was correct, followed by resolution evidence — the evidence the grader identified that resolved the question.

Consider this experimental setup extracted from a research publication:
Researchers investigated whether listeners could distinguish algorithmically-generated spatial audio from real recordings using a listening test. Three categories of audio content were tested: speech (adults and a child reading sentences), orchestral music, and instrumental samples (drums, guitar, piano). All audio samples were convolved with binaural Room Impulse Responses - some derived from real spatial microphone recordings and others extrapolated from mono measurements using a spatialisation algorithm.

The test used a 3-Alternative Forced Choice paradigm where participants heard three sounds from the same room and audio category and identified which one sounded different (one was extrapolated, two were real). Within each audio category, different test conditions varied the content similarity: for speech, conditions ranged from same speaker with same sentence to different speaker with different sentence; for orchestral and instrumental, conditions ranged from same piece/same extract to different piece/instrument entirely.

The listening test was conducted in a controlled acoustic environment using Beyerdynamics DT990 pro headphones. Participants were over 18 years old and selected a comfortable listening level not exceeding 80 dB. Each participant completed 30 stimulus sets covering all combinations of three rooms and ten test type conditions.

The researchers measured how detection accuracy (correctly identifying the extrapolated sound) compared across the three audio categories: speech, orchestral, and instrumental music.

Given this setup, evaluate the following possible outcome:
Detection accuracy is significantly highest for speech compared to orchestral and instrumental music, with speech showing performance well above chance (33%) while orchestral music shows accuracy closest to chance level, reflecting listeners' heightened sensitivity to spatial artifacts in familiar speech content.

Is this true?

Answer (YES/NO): NO